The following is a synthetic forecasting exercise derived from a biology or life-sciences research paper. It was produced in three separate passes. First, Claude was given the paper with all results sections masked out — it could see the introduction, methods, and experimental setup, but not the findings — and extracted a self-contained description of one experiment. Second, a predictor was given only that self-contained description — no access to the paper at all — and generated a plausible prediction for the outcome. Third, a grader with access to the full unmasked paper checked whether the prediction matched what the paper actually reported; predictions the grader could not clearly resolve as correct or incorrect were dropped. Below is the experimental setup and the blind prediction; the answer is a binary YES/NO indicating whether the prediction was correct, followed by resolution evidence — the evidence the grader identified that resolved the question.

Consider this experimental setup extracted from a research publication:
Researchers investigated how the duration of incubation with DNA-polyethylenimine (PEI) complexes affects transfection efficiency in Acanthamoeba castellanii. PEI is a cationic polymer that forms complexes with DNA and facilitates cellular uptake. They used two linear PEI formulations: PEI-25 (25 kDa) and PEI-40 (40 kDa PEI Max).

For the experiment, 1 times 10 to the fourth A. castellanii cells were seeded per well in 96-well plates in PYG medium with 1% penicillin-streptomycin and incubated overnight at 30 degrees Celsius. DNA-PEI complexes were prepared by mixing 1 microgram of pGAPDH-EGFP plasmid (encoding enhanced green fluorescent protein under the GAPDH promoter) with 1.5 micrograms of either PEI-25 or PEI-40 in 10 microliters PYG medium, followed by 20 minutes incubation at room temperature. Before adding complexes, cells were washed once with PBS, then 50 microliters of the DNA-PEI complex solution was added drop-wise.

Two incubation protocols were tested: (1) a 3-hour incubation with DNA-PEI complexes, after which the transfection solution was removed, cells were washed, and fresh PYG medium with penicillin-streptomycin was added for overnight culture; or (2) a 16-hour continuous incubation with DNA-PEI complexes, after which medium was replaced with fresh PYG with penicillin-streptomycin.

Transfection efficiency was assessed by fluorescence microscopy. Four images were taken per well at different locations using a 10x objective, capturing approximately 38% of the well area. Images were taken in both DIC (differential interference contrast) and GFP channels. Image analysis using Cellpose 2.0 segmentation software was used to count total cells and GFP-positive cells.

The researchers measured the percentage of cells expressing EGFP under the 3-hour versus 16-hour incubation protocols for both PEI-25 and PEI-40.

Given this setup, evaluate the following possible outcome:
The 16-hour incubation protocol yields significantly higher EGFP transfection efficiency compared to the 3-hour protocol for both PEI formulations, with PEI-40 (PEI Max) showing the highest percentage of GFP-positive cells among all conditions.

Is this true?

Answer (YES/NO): NO